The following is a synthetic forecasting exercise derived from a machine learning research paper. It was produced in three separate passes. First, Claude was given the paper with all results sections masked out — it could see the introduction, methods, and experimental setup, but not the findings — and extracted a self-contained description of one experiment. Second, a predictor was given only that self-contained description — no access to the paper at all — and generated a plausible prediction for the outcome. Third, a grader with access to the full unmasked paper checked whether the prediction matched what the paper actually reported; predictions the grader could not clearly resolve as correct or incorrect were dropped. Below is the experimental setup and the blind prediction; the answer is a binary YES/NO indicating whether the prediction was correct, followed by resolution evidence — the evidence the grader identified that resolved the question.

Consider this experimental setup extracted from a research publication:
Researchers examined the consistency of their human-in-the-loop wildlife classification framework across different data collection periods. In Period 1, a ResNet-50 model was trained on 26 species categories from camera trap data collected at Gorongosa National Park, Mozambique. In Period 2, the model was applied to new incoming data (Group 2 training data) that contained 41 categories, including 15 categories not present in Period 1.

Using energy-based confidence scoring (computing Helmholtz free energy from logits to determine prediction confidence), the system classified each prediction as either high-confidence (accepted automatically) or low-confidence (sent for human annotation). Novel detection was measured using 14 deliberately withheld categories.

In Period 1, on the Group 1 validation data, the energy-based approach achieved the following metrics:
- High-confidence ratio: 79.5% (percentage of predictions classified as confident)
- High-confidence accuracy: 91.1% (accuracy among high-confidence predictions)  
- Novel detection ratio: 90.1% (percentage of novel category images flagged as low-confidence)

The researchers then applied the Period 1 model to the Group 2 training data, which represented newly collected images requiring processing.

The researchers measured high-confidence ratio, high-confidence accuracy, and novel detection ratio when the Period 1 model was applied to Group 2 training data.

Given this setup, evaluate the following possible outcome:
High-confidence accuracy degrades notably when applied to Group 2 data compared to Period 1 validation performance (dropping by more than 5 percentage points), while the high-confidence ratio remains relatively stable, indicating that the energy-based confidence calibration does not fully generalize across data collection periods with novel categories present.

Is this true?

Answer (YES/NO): NO